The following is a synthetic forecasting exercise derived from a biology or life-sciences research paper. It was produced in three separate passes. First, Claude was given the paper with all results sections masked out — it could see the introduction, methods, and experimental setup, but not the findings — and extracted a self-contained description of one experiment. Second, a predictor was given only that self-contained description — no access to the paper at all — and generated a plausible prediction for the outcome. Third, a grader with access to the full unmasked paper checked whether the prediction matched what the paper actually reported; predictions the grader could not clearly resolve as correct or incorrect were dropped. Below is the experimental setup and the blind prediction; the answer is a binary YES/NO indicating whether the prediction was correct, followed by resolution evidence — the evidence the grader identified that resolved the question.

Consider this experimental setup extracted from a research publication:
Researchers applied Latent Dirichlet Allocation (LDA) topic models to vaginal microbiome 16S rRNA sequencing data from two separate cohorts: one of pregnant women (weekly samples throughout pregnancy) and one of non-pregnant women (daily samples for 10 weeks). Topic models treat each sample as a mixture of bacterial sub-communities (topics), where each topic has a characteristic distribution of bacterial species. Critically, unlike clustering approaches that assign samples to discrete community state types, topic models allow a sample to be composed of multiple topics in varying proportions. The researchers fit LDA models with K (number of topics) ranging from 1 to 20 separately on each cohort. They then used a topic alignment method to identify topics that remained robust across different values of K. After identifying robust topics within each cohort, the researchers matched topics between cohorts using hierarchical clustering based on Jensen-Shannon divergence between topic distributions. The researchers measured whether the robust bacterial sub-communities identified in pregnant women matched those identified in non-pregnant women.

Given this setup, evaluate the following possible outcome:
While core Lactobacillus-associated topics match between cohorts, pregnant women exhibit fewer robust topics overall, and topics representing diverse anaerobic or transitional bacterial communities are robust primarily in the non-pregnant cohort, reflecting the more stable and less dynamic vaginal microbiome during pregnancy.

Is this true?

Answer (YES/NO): NO